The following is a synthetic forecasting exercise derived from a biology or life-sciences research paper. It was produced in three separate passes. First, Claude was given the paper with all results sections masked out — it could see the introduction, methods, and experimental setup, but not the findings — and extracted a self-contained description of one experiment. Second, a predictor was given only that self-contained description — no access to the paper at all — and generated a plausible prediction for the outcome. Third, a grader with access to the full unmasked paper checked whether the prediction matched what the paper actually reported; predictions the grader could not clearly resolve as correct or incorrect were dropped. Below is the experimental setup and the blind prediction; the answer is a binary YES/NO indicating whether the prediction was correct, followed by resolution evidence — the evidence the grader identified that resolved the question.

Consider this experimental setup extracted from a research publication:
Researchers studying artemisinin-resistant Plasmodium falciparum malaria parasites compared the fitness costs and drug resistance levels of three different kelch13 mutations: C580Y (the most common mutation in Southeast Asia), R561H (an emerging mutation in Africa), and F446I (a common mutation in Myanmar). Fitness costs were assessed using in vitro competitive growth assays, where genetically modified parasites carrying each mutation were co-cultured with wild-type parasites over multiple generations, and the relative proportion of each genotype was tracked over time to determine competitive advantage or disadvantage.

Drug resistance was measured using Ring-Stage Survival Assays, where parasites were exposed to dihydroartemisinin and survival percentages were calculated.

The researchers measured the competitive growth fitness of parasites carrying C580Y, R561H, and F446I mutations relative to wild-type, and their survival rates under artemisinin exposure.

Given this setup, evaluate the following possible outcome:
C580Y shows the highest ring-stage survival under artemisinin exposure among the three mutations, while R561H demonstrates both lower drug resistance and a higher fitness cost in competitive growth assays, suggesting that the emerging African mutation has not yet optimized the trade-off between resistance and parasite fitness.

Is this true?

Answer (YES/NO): NO